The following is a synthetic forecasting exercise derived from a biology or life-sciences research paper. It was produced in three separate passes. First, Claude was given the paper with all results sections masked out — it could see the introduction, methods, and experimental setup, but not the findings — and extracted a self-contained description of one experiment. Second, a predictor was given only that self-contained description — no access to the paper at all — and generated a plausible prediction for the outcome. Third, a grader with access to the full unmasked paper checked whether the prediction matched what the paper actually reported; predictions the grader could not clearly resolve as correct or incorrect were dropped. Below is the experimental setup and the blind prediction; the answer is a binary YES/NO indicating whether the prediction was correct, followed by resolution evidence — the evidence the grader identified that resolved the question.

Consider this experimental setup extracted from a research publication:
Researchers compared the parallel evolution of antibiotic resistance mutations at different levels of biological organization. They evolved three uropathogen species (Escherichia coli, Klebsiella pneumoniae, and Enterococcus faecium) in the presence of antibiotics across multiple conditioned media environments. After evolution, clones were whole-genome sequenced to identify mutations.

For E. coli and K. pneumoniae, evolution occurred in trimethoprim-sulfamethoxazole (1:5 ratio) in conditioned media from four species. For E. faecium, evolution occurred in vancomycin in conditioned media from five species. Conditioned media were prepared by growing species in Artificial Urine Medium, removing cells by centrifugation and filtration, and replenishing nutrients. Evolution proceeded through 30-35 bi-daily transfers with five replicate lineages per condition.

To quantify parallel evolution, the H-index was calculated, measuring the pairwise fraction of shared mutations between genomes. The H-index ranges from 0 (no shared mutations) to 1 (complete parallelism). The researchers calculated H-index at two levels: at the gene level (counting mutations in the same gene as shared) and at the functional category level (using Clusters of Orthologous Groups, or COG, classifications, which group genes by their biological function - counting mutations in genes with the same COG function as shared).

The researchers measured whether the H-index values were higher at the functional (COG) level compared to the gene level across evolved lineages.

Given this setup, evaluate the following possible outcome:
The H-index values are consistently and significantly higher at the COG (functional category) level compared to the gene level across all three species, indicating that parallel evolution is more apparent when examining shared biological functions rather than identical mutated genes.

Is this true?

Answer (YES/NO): YES